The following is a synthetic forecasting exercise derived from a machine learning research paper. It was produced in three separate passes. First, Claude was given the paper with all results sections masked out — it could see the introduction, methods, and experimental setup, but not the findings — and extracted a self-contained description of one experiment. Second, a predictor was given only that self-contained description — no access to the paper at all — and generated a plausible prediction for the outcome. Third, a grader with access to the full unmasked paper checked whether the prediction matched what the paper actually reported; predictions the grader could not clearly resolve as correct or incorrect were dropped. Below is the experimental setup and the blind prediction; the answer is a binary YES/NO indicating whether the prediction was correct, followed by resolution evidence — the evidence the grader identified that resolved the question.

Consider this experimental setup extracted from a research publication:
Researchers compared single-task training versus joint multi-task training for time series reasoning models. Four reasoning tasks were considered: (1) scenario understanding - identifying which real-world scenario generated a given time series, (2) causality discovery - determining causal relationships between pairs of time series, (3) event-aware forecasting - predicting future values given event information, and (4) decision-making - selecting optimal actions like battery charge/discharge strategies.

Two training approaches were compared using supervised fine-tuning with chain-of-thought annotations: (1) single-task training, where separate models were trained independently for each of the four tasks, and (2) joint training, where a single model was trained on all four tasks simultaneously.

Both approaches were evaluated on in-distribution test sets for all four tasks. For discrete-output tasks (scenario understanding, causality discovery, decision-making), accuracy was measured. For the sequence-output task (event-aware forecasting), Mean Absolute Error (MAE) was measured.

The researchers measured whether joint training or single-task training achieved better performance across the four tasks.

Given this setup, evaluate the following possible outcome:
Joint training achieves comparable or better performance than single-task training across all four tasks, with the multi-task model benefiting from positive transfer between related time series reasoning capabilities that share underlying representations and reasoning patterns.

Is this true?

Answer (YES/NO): NO